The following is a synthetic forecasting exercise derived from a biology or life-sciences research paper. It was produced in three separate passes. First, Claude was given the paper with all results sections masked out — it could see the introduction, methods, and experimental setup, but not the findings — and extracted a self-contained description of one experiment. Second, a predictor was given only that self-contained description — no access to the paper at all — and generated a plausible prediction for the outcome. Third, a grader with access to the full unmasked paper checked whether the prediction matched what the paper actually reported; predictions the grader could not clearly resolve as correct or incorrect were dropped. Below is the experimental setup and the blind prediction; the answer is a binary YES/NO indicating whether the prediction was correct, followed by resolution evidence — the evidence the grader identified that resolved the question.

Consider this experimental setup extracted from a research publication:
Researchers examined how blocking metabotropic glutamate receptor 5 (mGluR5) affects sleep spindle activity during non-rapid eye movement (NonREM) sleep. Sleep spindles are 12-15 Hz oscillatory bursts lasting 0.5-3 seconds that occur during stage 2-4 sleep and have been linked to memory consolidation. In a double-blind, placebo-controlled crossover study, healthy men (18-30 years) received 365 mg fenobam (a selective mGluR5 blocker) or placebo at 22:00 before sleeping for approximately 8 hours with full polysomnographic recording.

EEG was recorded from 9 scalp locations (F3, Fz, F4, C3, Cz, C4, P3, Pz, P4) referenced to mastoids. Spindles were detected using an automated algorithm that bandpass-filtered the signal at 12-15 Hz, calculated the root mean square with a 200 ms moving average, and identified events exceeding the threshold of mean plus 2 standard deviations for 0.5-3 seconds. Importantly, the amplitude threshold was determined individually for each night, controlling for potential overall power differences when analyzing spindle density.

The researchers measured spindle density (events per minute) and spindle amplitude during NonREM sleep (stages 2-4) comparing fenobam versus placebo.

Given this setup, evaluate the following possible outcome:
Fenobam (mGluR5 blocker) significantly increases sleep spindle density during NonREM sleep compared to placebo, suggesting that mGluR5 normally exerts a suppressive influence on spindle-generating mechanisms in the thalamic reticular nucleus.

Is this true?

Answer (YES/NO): NO